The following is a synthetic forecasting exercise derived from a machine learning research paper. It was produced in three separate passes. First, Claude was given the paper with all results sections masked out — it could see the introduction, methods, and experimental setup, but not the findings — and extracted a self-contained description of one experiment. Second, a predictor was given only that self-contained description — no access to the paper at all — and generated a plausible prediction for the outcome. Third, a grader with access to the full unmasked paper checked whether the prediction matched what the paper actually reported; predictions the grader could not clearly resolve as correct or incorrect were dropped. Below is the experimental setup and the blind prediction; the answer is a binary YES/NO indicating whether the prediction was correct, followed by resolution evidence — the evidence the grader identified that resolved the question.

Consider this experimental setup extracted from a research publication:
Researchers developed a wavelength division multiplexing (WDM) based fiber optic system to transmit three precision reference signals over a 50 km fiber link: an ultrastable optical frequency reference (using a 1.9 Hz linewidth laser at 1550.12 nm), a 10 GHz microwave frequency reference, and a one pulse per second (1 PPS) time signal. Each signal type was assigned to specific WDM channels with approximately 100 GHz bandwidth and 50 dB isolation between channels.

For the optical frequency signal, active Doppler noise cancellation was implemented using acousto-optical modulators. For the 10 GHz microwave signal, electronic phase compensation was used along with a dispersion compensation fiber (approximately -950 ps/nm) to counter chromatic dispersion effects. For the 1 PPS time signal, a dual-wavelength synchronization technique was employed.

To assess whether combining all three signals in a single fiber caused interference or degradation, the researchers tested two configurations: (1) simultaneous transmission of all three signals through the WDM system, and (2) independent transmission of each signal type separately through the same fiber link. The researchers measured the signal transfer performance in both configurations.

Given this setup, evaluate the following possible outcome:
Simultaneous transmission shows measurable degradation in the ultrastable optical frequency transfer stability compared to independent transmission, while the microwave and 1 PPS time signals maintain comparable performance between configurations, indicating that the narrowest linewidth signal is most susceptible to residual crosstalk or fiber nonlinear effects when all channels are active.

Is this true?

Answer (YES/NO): NO